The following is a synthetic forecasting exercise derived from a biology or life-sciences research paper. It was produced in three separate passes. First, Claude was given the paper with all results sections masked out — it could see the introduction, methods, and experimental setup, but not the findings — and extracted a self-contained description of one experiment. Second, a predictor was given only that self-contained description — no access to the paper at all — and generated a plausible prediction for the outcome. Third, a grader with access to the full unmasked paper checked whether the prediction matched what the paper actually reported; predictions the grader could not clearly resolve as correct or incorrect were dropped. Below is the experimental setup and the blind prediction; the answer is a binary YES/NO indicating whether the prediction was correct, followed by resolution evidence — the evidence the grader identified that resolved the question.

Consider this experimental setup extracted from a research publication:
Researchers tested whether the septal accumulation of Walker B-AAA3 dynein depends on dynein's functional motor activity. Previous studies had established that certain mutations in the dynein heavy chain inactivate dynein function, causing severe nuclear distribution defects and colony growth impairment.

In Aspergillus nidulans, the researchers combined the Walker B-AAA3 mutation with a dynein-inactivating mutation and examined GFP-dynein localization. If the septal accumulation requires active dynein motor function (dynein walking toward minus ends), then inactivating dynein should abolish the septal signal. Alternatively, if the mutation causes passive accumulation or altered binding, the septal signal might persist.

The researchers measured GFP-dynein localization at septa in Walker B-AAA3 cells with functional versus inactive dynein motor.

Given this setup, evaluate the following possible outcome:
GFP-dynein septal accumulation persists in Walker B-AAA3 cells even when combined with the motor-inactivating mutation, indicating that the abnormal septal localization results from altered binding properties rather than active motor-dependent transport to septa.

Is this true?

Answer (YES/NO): NO